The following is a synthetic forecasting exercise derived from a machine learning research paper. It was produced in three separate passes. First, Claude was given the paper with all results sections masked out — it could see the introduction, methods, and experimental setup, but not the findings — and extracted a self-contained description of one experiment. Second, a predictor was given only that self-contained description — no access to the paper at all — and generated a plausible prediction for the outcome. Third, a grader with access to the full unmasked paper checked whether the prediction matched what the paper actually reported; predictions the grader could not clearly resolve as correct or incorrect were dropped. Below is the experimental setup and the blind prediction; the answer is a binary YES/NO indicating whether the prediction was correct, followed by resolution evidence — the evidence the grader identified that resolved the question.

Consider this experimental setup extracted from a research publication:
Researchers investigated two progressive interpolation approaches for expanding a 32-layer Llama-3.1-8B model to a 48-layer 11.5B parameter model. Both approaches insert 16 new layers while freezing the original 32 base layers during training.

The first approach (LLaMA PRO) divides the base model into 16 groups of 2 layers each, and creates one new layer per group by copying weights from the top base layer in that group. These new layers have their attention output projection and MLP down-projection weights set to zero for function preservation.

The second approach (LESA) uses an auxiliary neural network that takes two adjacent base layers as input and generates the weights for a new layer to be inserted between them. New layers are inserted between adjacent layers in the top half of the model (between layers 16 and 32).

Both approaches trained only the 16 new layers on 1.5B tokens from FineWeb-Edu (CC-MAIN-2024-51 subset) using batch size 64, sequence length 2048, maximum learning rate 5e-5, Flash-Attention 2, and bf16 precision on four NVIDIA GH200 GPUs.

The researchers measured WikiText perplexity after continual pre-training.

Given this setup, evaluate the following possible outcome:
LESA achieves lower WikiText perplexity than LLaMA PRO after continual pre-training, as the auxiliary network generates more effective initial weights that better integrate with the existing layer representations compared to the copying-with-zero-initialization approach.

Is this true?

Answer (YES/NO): YES